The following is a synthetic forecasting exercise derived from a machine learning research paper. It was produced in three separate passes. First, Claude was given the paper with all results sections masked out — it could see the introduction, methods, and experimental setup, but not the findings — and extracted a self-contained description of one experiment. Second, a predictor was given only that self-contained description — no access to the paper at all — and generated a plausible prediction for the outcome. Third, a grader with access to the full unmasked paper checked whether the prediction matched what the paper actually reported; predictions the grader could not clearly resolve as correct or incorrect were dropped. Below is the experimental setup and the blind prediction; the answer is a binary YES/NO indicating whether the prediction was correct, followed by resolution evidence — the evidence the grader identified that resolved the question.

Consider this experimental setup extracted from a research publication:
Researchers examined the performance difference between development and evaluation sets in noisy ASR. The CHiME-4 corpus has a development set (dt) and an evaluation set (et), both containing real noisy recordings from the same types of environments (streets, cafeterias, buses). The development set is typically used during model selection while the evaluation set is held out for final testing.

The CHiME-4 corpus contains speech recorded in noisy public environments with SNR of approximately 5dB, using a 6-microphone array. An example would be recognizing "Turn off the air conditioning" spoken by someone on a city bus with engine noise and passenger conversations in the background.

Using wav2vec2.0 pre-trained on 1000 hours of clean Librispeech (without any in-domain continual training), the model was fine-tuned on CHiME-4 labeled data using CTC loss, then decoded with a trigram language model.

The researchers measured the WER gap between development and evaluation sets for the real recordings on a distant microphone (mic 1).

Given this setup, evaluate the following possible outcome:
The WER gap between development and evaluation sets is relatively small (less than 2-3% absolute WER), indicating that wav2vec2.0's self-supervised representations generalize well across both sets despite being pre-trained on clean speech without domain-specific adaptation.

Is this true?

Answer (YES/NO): NO